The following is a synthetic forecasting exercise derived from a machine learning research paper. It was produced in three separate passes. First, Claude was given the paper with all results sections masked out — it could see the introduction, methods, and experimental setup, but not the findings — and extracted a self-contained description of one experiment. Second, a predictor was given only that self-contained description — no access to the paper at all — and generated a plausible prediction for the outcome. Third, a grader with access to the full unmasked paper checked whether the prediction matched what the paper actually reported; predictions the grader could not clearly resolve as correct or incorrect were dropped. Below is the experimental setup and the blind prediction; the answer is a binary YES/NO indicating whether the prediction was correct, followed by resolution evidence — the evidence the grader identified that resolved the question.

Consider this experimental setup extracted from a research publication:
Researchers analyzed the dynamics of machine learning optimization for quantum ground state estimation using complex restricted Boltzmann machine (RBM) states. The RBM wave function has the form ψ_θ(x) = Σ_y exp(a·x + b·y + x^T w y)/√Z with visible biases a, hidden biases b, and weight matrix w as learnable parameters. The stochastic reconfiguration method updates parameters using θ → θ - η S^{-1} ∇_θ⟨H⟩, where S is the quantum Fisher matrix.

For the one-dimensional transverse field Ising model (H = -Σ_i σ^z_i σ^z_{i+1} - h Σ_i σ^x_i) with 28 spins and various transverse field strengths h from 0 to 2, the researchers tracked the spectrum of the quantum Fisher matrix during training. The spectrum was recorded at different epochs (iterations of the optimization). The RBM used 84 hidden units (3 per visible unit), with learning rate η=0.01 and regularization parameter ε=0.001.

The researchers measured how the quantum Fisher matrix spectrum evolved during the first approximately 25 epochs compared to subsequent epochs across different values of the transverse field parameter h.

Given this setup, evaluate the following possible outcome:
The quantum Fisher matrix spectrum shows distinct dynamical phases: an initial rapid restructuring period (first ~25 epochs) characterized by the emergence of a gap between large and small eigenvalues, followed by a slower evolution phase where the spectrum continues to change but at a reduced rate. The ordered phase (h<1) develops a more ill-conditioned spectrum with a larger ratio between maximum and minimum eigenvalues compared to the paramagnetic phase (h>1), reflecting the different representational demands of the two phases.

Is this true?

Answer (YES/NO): NO